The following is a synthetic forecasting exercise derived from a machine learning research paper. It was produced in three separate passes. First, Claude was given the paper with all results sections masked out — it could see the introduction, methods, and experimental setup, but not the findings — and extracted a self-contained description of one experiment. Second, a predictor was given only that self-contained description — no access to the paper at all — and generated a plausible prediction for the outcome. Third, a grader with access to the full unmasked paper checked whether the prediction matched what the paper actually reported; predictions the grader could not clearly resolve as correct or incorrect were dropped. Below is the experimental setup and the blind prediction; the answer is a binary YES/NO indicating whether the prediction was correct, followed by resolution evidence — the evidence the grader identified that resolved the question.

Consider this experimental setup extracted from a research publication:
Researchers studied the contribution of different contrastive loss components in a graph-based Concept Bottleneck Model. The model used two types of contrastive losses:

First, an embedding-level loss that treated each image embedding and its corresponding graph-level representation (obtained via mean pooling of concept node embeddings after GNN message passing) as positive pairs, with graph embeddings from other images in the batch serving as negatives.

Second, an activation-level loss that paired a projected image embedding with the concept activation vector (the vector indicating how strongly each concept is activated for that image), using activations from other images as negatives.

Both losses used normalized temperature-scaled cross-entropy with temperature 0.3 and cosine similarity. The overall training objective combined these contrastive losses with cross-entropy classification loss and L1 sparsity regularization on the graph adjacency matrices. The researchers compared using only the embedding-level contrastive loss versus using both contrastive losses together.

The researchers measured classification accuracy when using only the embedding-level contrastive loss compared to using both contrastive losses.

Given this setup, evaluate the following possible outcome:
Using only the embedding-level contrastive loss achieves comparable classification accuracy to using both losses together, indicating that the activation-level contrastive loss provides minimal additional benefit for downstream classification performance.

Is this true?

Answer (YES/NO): NO